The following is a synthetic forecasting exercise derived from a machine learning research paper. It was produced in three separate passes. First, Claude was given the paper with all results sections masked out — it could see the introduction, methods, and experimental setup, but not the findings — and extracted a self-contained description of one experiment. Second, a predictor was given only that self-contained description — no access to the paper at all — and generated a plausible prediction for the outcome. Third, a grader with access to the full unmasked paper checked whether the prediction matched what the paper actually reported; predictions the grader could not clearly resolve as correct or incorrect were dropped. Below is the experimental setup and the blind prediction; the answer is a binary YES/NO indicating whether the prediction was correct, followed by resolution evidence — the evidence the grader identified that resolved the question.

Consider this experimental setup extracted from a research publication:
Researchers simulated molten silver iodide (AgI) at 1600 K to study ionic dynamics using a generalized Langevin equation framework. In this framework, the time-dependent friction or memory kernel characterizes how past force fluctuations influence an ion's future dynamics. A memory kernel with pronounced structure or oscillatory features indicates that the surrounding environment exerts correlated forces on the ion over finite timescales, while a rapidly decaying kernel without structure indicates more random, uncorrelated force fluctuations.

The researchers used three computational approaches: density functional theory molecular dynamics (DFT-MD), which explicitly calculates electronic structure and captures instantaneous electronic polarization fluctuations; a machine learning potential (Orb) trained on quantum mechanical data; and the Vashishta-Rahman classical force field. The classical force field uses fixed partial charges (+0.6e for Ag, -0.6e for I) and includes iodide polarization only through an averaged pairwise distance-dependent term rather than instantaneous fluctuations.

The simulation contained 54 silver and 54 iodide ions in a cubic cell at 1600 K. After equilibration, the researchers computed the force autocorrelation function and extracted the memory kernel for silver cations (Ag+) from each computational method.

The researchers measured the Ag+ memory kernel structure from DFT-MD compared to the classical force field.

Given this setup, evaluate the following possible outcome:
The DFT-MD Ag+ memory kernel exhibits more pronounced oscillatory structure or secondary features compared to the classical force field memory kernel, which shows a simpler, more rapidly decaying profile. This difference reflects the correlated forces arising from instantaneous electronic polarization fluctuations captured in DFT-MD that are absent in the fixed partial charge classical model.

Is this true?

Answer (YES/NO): NO